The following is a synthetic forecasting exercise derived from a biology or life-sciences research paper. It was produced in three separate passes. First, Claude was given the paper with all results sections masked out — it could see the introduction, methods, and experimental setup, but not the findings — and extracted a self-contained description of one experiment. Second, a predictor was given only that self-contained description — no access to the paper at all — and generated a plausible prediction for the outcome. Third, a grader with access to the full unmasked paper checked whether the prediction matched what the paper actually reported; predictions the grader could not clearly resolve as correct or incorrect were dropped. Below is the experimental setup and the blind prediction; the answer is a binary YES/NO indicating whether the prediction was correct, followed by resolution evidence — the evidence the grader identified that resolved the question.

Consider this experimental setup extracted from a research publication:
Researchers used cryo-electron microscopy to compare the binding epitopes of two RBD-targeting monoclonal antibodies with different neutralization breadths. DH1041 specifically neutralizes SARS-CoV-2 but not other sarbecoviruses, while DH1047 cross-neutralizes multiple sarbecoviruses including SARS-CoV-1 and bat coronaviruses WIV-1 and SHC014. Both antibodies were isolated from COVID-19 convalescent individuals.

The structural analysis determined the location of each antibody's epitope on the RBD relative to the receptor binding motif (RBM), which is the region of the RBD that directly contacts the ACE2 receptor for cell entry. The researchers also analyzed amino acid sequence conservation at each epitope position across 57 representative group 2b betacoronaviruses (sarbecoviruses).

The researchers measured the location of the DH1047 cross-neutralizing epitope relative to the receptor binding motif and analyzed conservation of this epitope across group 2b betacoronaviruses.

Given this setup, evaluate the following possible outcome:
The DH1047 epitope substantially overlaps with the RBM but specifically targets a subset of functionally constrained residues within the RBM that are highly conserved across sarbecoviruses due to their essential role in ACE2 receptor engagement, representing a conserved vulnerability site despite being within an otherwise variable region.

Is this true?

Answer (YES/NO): NO